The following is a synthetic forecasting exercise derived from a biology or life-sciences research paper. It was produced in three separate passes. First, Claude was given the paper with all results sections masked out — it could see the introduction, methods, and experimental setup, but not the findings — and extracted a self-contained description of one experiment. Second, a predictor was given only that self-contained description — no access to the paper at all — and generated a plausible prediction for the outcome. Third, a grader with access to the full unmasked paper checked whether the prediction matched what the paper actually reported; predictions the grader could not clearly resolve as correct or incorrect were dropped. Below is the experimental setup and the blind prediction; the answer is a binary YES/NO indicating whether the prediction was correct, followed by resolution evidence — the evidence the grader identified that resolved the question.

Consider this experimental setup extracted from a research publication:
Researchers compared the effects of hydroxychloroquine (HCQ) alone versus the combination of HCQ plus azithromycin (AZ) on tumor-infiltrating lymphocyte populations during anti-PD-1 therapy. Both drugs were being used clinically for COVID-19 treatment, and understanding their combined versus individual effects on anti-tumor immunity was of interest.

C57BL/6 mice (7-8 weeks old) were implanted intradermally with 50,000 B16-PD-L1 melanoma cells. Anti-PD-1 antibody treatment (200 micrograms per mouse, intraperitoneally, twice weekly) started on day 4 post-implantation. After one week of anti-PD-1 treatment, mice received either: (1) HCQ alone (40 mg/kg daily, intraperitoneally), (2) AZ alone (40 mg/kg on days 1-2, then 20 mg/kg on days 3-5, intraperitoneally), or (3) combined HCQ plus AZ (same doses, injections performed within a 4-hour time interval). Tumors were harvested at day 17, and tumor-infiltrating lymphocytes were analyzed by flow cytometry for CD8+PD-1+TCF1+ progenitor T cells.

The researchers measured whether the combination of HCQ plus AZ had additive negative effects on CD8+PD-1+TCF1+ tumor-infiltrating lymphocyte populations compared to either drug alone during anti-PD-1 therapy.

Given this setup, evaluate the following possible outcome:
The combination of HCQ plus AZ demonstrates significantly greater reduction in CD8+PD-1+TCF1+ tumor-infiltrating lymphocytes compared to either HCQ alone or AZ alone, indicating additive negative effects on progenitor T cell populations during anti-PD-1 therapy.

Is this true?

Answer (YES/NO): NO